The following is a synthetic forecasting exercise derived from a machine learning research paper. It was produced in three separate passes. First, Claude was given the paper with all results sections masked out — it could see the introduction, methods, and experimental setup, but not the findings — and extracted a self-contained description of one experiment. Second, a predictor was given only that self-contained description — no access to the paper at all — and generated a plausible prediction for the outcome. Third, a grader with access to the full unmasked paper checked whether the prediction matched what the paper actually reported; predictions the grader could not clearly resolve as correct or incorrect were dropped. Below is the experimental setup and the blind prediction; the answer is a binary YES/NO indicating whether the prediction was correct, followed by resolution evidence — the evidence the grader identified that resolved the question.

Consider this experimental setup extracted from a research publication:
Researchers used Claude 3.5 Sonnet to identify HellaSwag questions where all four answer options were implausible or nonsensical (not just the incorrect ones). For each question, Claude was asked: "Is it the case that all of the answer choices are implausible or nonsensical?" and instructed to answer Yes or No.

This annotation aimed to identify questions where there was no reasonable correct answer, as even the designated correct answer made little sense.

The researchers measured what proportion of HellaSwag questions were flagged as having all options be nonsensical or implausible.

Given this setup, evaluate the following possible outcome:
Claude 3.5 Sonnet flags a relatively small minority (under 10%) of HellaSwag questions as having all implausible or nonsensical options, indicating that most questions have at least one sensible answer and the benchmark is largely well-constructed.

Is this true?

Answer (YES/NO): NO